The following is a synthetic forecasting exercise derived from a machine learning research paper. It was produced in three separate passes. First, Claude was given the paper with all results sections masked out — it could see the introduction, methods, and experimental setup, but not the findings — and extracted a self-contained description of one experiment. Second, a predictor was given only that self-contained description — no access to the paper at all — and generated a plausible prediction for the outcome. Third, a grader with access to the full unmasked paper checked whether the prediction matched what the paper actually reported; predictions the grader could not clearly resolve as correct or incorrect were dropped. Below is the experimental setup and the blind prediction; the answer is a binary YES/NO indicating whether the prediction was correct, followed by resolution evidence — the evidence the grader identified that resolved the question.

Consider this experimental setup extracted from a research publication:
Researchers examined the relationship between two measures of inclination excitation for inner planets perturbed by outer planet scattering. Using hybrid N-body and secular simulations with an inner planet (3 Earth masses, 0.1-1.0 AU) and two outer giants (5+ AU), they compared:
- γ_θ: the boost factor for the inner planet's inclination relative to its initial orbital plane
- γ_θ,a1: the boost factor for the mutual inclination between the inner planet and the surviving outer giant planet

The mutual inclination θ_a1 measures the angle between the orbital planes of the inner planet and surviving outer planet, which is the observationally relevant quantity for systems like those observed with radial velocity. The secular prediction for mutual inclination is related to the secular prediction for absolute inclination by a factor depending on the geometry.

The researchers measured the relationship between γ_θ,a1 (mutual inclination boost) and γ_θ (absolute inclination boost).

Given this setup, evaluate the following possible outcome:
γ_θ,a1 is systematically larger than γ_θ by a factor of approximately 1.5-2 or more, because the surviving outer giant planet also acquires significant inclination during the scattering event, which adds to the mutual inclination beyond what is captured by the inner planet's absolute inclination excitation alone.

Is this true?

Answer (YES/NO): NO